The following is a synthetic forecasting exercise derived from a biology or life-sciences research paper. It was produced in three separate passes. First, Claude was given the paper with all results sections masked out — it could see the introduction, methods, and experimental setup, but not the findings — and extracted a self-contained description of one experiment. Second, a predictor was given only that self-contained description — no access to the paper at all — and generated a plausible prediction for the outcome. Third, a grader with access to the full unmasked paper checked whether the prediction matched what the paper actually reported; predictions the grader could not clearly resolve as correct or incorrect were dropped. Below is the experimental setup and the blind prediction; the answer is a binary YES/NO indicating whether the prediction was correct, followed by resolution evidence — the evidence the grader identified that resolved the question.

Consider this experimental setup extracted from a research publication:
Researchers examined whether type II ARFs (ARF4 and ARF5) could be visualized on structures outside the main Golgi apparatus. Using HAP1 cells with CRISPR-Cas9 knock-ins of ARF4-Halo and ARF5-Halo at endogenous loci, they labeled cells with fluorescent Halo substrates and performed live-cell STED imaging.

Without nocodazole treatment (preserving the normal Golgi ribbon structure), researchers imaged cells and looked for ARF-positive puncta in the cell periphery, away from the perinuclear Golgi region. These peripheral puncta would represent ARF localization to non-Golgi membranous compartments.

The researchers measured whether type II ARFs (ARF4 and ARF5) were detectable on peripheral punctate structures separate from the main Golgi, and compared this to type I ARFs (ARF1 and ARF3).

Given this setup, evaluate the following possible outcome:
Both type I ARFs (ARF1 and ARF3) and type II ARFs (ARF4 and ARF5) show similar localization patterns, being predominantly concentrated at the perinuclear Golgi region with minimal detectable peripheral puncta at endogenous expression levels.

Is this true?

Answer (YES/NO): NO